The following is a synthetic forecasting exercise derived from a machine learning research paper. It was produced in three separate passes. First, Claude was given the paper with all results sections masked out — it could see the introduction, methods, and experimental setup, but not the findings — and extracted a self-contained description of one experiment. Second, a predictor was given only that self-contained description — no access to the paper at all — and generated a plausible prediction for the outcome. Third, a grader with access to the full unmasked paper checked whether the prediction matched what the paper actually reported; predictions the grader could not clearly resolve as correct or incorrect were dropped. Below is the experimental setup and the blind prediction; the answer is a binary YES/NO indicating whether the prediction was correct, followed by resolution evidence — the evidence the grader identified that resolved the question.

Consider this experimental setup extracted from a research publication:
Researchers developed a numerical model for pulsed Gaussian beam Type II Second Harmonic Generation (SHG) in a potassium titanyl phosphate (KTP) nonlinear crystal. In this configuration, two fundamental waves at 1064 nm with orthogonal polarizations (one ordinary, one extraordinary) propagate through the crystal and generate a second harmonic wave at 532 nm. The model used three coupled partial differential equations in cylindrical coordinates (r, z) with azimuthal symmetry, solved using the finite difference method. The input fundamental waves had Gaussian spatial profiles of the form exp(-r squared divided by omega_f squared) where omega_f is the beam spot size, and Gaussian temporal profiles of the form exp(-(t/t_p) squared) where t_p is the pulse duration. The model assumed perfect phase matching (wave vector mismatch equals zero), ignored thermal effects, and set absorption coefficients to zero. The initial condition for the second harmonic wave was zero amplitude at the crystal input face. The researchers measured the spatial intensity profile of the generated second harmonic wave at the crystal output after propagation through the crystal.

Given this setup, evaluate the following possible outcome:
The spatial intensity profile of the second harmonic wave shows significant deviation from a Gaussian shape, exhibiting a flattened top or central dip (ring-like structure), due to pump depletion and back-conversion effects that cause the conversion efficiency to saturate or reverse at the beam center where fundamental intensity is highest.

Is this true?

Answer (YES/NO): NO